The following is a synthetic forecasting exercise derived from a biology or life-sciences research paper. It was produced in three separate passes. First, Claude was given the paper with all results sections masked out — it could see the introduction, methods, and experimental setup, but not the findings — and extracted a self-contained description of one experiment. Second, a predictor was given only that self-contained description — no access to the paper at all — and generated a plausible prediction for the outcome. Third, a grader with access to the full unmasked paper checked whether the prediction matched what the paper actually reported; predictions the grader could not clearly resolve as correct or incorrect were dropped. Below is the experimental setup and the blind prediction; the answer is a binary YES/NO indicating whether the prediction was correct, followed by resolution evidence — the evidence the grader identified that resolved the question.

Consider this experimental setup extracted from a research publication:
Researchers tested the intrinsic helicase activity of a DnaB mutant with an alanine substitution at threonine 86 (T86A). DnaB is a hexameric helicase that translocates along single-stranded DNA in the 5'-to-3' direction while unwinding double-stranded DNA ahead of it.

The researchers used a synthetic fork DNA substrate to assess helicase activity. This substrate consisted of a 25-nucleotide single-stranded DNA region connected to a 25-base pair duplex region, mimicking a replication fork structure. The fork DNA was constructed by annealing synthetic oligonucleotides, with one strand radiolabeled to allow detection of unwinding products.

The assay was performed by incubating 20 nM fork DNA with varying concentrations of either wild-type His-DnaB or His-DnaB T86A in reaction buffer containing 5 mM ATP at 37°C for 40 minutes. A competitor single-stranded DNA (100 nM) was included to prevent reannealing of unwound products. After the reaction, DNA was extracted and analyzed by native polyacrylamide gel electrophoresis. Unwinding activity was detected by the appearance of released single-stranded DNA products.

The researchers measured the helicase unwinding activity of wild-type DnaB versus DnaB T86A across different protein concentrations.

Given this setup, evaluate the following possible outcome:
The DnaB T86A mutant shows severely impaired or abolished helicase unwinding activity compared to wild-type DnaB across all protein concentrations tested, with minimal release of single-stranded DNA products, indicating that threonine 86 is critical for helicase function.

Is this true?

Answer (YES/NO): NO